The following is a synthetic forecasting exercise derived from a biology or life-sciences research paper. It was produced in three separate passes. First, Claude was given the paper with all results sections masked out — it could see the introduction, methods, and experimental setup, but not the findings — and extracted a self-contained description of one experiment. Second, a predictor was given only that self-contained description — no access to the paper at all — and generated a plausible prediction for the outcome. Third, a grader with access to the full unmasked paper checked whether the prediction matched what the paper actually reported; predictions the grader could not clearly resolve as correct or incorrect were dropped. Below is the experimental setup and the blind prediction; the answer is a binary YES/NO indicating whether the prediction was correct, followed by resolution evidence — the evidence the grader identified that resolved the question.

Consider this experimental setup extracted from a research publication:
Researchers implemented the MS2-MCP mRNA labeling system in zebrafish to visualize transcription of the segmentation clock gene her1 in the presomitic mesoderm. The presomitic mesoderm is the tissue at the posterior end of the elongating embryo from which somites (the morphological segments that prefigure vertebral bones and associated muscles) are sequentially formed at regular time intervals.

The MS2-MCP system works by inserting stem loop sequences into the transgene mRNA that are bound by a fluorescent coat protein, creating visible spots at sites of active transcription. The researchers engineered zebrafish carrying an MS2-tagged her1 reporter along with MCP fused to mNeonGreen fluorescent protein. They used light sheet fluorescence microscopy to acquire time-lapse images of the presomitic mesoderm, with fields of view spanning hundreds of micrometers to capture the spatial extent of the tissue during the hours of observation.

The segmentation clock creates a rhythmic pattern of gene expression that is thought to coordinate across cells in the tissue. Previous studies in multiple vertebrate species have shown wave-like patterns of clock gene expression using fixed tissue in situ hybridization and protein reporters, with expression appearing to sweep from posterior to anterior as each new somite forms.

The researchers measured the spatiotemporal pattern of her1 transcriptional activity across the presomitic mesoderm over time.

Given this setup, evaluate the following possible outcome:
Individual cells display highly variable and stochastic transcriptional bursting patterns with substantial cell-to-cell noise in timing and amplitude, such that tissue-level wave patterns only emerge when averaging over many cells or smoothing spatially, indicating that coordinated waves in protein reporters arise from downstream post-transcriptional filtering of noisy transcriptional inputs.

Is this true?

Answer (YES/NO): NO